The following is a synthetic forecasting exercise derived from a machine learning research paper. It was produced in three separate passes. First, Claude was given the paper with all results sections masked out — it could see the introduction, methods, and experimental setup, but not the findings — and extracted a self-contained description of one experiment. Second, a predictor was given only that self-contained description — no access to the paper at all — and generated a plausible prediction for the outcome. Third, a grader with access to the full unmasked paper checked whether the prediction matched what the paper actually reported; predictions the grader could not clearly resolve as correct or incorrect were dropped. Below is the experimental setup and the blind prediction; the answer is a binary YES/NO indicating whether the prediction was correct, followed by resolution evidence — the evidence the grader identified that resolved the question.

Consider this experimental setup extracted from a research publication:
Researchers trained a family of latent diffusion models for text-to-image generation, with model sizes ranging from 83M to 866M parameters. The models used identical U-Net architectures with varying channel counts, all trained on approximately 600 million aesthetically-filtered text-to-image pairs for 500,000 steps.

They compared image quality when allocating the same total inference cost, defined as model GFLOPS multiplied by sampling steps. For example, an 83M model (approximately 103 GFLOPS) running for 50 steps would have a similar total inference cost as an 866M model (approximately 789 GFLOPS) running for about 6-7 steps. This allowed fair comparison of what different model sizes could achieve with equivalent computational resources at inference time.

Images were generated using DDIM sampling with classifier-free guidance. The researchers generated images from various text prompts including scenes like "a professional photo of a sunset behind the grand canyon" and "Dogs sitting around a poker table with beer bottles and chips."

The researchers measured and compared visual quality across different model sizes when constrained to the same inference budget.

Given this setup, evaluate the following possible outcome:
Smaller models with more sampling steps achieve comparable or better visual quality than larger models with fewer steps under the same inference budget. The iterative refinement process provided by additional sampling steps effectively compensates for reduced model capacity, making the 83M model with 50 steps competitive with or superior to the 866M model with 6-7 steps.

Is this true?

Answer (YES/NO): YES